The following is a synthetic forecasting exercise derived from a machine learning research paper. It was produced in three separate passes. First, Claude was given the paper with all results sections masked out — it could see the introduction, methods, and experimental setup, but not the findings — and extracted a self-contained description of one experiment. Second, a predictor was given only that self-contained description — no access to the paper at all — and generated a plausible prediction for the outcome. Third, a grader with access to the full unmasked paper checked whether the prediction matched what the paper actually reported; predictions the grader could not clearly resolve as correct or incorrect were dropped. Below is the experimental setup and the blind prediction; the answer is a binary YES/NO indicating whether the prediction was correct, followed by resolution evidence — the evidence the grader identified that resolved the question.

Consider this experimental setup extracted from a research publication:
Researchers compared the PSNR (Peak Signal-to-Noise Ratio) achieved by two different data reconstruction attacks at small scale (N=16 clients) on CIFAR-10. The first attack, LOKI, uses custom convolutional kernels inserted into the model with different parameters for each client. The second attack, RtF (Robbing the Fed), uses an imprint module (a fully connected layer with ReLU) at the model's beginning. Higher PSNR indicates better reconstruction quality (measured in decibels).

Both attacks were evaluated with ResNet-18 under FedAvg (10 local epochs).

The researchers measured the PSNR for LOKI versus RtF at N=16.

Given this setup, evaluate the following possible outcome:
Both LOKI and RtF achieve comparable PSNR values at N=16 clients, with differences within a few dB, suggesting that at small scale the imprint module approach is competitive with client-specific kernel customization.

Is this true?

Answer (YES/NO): NO